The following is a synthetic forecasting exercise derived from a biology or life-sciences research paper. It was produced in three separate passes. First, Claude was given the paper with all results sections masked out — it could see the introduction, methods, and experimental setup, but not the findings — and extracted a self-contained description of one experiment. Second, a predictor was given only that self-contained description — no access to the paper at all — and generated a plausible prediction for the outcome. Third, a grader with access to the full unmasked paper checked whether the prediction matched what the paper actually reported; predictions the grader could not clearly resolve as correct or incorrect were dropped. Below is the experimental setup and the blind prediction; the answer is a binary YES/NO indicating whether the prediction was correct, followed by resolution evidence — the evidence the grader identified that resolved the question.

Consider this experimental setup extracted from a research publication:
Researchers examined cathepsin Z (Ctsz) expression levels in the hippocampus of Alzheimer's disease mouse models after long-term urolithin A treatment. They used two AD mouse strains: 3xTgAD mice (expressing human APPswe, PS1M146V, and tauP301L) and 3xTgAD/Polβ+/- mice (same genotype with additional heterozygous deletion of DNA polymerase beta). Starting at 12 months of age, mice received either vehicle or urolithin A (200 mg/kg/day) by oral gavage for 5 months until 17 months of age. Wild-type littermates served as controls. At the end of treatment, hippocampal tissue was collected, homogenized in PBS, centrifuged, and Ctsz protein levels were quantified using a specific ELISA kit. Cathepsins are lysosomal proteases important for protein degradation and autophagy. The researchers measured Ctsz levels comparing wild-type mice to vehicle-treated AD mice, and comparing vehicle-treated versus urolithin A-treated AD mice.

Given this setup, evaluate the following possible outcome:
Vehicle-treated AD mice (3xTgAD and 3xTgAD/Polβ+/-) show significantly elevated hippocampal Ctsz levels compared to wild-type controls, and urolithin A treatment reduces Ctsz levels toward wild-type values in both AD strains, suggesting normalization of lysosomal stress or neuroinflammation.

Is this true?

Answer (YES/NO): YES